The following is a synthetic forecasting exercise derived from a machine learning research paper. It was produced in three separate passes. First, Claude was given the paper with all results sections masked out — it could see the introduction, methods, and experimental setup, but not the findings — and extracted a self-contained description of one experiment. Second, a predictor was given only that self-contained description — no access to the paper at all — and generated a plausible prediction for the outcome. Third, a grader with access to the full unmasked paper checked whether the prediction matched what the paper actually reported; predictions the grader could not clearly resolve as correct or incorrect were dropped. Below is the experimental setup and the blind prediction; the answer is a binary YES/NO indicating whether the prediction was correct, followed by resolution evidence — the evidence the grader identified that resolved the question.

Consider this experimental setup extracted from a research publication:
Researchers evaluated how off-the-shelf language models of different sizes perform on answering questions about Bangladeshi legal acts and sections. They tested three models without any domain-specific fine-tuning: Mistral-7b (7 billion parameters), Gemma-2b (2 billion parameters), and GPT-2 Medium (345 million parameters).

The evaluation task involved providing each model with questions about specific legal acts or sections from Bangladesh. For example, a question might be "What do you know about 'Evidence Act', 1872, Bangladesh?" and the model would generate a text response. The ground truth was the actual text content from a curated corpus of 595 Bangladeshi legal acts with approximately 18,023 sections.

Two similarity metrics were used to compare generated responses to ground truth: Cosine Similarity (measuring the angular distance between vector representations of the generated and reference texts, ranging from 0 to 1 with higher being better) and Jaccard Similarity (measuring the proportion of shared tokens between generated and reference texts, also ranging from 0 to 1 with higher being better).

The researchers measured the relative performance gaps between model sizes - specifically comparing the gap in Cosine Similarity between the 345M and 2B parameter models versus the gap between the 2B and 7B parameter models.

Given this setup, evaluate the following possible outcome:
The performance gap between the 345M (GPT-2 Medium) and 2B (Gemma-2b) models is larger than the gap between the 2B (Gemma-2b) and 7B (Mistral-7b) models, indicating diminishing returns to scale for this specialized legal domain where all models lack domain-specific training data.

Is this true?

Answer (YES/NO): YES